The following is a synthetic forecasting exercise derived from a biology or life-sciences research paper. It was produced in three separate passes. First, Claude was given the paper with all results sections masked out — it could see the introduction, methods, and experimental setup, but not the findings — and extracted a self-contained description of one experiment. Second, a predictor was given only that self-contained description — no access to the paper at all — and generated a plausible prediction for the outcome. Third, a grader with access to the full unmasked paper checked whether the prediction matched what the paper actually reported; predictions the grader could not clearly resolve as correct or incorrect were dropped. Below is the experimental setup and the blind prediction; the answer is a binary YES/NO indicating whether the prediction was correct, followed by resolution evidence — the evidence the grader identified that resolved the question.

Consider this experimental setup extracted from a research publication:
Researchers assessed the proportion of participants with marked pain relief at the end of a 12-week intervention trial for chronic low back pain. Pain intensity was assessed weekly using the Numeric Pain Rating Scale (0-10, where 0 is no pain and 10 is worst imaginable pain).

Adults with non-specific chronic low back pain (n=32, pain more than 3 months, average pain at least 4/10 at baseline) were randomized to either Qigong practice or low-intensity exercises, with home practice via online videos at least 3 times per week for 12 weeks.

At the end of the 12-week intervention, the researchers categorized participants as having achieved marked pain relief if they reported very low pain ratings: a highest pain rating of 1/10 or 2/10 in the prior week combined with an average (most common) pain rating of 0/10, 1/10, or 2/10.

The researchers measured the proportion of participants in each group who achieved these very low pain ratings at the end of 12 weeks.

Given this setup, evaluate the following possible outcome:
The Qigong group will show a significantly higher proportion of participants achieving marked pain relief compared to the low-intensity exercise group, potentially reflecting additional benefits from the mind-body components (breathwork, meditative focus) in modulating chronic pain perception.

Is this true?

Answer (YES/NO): NO